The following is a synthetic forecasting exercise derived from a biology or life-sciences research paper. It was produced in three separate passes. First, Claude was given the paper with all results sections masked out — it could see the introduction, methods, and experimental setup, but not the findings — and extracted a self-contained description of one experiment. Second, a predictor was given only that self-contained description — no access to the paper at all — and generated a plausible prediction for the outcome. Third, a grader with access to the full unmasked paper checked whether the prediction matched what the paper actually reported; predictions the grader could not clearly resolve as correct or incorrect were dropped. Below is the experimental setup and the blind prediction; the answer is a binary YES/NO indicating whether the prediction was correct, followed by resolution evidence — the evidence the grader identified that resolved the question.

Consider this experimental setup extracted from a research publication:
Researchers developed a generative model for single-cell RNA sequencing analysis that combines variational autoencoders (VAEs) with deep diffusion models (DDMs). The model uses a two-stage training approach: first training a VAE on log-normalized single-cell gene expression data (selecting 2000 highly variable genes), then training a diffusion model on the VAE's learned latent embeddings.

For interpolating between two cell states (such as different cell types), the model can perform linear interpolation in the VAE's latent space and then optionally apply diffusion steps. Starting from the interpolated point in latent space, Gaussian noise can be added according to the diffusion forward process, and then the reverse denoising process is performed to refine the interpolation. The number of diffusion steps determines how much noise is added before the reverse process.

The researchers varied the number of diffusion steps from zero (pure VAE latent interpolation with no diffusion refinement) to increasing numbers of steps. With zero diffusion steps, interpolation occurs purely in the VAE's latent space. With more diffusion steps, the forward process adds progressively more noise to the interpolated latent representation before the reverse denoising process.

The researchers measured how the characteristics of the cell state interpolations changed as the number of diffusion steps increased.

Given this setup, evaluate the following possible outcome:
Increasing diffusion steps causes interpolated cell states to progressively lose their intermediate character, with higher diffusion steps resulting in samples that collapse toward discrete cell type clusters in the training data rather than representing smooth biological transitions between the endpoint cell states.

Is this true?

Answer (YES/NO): NO